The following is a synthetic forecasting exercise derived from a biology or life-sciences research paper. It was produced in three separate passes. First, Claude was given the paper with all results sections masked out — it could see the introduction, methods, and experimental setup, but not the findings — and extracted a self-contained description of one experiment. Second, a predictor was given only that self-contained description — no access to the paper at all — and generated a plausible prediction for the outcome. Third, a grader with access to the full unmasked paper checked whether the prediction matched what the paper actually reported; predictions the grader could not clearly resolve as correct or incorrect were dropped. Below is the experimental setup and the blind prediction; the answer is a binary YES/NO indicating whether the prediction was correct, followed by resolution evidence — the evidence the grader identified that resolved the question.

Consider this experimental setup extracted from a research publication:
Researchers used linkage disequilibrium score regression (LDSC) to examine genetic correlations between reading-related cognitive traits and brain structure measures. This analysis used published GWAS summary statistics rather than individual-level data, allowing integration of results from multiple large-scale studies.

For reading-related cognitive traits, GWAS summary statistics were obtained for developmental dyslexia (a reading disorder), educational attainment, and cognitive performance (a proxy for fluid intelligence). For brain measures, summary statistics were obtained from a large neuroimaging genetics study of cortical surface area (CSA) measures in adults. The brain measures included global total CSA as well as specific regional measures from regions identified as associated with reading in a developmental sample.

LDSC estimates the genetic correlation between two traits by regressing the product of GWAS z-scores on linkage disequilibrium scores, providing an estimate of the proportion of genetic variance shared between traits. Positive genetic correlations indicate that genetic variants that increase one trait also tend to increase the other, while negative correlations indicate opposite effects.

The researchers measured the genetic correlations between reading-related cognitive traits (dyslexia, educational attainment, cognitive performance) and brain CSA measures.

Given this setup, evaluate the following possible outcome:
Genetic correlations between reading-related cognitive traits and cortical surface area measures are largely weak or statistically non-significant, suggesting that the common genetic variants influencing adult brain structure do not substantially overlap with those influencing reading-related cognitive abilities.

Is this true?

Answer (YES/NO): NO